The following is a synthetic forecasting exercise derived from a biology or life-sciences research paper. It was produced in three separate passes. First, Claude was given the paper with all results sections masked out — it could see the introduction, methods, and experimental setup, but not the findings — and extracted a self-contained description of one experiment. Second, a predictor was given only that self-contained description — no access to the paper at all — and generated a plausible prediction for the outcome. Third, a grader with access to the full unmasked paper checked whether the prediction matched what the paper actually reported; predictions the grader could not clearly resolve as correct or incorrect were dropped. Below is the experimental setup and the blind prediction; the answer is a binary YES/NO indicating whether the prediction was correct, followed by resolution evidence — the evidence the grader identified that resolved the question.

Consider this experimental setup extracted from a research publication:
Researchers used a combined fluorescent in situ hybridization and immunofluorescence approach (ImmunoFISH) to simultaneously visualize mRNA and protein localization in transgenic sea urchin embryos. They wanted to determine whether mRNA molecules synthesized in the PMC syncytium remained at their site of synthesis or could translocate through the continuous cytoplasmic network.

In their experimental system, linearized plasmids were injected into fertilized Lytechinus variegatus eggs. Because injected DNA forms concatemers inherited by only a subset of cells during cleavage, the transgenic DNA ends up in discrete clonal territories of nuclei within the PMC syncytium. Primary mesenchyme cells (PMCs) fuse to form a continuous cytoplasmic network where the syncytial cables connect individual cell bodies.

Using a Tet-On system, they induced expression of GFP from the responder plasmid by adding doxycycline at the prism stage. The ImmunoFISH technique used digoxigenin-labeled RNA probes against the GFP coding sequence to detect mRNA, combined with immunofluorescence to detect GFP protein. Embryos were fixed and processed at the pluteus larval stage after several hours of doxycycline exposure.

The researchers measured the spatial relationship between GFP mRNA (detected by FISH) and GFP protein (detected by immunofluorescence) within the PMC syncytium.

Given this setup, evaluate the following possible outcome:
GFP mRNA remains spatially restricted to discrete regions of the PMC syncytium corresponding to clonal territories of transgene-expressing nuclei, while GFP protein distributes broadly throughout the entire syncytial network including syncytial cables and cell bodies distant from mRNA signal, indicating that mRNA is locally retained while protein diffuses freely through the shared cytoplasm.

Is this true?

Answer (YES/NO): NO